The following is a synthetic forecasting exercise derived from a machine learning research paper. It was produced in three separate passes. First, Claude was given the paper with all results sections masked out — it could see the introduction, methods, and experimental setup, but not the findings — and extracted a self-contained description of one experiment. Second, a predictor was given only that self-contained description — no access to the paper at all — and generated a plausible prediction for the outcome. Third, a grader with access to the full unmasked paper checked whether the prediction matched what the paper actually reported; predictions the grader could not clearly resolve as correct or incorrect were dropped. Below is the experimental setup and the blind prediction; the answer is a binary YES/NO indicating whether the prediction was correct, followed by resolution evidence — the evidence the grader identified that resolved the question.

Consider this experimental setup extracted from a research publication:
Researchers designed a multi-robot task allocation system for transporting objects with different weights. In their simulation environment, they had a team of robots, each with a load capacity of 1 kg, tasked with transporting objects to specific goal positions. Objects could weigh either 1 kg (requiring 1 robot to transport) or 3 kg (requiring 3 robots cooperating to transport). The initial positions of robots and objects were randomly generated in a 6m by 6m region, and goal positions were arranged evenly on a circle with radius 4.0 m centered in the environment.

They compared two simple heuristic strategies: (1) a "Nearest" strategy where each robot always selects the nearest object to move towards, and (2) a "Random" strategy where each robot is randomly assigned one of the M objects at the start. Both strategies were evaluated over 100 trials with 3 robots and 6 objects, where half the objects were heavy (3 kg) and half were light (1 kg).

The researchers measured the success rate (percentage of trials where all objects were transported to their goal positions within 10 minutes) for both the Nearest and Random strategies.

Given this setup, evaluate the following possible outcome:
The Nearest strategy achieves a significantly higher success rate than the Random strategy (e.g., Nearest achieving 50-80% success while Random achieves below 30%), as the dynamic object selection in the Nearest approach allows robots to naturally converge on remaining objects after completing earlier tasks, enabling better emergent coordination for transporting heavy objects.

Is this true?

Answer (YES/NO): NO